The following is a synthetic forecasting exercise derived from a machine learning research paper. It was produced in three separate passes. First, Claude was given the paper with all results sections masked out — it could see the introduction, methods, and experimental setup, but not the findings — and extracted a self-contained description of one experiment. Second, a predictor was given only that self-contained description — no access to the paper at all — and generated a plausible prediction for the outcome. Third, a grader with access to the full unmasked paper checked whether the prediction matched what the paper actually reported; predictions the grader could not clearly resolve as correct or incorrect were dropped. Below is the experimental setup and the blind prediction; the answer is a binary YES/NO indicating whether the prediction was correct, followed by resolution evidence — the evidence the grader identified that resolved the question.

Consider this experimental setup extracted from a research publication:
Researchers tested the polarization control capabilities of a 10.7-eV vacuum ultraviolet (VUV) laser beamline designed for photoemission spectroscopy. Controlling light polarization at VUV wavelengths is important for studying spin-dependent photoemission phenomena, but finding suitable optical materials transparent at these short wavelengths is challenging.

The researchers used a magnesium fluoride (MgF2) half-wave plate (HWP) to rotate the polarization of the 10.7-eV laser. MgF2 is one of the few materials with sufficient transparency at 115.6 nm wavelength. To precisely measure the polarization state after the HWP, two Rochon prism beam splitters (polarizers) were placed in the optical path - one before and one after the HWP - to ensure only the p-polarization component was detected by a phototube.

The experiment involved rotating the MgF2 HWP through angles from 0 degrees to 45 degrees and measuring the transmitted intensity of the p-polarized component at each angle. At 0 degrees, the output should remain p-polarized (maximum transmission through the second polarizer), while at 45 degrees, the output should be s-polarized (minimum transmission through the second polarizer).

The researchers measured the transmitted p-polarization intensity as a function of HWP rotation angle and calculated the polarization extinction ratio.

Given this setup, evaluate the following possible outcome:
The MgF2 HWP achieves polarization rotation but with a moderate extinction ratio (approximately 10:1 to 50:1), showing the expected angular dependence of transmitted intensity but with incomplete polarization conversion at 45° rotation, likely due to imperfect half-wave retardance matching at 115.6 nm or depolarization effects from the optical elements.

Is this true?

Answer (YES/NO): YES